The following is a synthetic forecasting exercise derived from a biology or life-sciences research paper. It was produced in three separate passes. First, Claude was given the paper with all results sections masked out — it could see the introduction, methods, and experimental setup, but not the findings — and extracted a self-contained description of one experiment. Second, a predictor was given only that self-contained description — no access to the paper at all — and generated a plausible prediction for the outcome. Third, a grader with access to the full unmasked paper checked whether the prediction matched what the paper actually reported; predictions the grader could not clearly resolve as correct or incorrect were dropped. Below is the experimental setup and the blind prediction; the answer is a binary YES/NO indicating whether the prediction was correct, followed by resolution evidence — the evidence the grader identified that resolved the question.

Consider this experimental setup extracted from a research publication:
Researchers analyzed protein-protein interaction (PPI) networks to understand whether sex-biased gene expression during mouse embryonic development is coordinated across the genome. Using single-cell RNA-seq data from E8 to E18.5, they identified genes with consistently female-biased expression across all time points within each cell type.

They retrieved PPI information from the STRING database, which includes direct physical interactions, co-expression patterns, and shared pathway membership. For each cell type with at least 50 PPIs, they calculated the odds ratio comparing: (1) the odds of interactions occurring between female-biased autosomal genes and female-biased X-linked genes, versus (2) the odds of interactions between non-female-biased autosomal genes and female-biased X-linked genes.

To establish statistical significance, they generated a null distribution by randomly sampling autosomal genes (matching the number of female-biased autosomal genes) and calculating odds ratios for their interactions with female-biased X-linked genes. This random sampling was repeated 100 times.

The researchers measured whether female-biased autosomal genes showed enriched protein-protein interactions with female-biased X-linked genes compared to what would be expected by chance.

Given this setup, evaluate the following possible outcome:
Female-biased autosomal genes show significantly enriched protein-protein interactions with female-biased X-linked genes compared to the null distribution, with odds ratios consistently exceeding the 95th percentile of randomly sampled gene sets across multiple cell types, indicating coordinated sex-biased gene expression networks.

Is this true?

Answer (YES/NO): NO